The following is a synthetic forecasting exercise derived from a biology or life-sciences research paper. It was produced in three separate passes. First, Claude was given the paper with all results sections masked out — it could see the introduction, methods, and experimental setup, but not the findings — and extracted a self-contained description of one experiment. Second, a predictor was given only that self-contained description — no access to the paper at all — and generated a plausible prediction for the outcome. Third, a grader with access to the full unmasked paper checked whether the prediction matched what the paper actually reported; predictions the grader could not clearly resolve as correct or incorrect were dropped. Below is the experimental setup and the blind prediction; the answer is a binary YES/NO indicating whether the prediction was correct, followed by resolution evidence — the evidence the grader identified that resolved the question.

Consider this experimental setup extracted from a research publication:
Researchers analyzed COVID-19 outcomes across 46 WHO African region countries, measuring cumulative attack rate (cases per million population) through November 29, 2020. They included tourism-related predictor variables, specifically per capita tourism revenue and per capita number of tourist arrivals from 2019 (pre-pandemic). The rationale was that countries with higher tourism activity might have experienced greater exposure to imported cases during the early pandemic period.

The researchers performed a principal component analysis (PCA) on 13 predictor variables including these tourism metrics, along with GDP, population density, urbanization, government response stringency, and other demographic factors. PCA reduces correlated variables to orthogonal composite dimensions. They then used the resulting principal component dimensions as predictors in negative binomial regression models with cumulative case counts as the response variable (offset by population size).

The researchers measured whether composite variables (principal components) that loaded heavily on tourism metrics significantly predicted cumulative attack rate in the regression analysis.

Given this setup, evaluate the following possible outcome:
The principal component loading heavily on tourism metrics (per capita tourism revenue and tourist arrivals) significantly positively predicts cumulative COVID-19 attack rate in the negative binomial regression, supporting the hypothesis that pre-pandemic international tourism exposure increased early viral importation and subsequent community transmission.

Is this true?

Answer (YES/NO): YES